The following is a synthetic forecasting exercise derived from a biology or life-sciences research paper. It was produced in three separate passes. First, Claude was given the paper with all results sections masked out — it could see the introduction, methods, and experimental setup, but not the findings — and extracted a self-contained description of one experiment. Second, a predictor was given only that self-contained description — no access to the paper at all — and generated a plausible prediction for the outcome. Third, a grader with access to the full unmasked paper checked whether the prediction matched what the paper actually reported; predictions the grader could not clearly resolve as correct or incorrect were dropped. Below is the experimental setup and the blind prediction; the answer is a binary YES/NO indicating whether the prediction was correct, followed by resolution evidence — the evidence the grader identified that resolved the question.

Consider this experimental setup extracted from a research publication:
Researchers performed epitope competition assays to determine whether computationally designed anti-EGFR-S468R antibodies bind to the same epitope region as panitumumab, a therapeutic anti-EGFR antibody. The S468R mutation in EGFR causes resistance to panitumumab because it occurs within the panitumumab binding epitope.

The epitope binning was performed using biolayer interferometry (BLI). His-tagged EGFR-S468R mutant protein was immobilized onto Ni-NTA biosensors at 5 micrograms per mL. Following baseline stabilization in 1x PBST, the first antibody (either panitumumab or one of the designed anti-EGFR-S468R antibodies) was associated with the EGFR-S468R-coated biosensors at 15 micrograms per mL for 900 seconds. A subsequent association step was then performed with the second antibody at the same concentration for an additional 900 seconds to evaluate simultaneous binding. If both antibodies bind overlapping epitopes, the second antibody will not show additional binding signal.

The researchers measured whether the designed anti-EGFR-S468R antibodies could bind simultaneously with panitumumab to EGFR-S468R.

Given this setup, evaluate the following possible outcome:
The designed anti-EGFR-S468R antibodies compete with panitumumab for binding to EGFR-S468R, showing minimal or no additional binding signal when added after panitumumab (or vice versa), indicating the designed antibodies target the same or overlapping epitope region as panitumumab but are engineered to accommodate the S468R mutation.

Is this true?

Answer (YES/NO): YES